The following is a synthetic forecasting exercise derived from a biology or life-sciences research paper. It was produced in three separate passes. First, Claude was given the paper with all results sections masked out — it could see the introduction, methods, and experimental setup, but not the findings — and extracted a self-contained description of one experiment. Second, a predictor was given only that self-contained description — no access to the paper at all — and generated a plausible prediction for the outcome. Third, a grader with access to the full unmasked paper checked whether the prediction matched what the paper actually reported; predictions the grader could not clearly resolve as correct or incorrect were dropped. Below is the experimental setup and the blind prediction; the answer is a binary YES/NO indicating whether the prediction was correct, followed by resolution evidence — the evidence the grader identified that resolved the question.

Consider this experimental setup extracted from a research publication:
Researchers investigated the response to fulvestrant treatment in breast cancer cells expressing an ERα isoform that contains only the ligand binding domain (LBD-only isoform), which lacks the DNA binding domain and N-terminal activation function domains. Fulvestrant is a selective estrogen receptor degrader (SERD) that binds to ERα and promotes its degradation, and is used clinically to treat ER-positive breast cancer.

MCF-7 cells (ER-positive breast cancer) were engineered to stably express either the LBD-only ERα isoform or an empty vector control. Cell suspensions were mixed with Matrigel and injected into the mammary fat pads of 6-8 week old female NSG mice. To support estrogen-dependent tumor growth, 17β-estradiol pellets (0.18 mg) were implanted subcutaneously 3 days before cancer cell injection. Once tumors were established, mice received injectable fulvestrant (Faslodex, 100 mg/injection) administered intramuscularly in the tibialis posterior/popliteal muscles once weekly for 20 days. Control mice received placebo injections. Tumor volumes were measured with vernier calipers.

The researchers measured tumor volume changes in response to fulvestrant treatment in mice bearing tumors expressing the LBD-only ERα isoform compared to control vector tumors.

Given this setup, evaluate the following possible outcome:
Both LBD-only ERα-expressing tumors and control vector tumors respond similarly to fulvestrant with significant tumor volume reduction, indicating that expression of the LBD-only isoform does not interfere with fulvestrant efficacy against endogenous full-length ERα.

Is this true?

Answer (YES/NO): NO